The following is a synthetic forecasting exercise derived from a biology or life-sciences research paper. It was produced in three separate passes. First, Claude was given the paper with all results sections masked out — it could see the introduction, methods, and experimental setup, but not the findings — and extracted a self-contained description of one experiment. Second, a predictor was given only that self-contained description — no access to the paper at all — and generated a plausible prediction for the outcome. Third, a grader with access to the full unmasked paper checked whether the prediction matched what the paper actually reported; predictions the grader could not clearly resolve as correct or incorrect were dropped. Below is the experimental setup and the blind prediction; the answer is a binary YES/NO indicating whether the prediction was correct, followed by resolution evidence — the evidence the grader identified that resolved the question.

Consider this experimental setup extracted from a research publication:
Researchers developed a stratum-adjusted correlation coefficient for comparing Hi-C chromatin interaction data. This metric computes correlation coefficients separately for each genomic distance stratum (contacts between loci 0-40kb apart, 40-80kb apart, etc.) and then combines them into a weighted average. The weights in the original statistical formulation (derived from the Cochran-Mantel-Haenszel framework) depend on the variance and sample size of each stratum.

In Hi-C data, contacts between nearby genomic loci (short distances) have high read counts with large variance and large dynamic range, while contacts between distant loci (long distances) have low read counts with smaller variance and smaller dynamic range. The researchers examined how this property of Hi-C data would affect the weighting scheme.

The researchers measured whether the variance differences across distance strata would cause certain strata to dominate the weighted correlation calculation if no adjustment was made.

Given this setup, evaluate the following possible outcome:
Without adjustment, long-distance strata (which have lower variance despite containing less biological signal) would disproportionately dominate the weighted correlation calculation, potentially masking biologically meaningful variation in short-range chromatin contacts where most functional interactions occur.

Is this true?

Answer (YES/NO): NO